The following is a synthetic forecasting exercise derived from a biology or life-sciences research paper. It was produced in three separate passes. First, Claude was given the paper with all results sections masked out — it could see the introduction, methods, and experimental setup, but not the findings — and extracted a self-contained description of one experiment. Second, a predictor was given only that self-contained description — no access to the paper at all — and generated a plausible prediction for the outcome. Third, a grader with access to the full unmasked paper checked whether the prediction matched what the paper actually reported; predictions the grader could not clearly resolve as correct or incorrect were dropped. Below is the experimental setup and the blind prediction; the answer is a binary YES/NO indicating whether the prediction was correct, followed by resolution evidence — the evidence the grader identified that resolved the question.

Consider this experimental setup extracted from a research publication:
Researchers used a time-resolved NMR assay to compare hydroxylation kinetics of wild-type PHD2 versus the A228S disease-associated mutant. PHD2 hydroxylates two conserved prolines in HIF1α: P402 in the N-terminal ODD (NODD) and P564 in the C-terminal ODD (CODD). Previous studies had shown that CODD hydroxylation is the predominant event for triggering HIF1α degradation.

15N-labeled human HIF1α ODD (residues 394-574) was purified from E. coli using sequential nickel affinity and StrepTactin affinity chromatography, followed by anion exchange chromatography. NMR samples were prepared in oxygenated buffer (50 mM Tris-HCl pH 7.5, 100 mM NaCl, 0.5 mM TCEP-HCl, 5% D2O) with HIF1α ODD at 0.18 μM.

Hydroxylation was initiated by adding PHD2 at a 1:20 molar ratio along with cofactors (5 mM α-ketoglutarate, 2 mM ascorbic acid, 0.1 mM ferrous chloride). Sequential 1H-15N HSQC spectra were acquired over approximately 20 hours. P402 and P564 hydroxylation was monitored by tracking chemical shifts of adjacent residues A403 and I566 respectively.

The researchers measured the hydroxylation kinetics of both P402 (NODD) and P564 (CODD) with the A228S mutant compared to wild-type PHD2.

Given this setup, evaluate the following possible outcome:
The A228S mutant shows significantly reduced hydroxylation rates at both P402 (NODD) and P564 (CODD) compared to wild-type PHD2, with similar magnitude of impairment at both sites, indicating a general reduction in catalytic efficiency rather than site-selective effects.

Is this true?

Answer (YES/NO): NO